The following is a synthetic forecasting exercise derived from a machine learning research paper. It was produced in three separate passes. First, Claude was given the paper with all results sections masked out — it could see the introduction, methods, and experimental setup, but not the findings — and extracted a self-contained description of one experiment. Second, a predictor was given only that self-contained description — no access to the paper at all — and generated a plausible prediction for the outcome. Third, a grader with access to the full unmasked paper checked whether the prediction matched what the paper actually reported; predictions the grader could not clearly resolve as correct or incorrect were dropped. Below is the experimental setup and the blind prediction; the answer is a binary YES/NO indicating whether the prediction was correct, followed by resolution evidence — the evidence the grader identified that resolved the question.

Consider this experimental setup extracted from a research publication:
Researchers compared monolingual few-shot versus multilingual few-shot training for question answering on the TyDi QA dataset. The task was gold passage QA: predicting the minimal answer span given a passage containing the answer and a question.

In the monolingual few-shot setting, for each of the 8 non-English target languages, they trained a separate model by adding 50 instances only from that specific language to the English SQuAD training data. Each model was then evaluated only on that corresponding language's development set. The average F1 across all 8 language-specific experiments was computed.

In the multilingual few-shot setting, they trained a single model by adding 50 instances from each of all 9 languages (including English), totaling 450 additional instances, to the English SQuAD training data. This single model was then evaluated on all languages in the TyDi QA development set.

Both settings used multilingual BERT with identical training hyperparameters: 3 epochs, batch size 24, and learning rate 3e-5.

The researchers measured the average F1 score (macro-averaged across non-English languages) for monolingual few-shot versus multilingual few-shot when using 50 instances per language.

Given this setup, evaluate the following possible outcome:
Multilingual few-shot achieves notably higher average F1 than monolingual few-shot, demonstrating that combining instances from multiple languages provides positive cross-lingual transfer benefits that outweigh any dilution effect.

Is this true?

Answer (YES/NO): NO